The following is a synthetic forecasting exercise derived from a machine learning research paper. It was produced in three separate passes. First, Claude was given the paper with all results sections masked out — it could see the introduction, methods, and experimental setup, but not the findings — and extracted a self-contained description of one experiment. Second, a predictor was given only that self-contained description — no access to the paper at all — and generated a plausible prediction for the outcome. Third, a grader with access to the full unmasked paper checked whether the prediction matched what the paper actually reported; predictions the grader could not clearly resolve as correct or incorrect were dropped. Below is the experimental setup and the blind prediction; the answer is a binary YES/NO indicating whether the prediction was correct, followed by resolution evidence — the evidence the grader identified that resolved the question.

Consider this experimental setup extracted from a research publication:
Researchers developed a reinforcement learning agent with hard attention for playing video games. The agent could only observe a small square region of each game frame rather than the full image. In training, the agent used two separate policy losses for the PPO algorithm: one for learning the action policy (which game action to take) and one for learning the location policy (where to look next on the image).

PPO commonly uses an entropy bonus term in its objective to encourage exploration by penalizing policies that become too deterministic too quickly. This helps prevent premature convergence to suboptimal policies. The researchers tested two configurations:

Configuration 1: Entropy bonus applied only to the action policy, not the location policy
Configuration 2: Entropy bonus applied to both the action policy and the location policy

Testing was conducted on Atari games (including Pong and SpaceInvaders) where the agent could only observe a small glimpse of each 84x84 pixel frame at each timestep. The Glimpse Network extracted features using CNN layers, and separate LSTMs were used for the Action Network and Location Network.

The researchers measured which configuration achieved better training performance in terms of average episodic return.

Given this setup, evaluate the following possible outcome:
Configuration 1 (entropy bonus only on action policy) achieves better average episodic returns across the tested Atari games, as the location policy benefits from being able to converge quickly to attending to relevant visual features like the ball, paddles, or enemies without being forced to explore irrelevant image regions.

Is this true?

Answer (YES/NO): NO